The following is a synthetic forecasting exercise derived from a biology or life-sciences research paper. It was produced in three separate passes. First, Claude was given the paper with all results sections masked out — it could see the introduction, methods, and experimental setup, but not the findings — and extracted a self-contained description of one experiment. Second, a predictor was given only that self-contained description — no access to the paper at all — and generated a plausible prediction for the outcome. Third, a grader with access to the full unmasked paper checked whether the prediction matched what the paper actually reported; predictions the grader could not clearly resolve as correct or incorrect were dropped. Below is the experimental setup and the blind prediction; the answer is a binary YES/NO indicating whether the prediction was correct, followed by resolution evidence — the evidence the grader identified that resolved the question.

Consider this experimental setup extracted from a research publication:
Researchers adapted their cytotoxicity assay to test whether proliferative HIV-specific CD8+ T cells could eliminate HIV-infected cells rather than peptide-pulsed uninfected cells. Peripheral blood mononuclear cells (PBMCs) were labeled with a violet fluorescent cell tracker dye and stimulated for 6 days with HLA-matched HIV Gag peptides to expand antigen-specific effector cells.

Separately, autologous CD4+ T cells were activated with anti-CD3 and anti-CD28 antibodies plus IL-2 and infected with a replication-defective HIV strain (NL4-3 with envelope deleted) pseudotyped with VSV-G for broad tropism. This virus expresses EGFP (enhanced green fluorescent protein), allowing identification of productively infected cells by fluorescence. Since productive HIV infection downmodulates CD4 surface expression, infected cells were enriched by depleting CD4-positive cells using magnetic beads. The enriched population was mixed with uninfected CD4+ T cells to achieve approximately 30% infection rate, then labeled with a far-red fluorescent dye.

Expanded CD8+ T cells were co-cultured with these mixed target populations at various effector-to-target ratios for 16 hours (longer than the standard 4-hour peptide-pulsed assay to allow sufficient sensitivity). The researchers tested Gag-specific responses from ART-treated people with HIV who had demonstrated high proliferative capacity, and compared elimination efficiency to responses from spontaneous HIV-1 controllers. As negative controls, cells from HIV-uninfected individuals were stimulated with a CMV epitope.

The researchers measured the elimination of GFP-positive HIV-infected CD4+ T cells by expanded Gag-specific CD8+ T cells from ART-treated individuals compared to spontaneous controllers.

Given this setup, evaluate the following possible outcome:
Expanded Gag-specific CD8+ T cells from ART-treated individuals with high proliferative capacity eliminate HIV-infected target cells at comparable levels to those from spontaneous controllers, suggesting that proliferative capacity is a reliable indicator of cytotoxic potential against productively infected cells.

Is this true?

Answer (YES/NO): YES